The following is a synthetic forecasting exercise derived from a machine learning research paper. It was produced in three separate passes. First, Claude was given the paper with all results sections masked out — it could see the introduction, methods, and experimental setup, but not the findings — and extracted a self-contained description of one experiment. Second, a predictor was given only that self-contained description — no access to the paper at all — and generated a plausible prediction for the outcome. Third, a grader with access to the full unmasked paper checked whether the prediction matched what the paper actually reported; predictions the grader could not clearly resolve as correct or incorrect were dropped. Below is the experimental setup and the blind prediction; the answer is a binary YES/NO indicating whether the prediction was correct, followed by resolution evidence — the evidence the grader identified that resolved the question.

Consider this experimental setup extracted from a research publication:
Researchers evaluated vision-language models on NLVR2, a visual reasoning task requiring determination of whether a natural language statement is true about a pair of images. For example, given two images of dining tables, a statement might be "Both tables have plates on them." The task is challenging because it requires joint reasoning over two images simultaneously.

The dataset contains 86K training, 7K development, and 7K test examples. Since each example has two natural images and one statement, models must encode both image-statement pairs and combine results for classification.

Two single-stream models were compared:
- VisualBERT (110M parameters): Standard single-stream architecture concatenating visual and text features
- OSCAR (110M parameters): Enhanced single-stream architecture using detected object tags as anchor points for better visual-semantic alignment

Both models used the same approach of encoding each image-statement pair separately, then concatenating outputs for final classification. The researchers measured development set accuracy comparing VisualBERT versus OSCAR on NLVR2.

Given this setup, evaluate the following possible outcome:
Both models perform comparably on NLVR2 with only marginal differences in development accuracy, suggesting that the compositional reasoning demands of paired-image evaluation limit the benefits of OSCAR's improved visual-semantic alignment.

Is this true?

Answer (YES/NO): NO